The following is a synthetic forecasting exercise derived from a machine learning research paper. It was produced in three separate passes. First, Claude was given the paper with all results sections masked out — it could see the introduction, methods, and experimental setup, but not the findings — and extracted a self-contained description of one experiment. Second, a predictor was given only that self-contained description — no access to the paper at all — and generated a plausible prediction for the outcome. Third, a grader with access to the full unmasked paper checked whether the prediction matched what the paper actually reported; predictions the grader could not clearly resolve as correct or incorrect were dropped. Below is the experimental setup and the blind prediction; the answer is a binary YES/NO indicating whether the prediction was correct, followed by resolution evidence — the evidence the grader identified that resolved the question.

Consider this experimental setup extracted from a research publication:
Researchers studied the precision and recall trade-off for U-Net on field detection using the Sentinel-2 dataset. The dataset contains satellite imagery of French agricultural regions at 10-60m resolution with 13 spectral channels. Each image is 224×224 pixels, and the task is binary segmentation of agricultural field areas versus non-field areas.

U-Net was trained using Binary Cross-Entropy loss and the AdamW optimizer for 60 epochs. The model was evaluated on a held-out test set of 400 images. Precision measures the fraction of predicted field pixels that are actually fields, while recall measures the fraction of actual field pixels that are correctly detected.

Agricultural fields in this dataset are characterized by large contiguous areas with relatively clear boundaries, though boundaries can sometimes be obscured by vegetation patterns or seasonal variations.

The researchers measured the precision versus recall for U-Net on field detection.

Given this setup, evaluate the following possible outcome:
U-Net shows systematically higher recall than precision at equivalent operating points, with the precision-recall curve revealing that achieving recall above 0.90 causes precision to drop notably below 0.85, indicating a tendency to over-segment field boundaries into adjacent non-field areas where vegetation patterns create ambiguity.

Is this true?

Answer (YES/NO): NO